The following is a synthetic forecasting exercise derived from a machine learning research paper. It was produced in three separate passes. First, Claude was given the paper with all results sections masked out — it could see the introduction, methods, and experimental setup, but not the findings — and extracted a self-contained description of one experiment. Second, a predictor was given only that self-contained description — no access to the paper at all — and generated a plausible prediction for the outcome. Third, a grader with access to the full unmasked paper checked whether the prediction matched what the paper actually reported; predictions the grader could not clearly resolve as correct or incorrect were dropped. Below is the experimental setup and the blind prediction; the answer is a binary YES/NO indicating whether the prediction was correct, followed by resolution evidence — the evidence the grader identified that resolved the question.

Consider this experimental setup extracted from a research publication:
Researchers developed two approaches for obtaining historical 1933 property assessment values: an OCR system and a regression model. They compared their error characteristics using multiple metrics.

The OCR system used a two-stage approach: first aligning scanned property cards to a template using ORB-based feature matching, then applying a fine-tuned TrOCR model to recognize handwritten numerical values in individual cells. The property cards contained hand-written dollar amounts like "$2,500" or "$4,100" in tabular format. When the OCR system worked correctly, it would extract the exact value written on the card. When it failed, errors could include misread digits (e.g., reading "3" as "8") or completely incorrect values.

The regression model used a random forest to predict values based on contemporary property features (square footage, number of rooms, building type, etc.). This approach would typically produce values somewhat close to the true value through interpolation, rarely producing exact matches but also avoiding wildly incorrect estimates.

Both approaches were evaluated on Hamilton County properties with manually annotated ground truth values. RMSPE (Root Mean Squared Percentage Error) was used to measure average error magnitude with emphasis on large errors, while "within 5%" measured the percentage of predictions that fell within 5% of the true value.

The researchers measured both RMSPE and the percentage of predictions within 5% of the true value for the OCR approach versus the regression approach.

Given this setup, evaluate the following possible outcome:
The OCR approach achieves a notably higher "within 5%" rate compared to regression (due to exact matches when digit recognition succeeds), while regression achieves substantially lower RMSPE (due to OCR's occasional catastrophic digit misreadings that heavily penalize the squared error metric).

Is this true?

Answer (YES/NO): YES